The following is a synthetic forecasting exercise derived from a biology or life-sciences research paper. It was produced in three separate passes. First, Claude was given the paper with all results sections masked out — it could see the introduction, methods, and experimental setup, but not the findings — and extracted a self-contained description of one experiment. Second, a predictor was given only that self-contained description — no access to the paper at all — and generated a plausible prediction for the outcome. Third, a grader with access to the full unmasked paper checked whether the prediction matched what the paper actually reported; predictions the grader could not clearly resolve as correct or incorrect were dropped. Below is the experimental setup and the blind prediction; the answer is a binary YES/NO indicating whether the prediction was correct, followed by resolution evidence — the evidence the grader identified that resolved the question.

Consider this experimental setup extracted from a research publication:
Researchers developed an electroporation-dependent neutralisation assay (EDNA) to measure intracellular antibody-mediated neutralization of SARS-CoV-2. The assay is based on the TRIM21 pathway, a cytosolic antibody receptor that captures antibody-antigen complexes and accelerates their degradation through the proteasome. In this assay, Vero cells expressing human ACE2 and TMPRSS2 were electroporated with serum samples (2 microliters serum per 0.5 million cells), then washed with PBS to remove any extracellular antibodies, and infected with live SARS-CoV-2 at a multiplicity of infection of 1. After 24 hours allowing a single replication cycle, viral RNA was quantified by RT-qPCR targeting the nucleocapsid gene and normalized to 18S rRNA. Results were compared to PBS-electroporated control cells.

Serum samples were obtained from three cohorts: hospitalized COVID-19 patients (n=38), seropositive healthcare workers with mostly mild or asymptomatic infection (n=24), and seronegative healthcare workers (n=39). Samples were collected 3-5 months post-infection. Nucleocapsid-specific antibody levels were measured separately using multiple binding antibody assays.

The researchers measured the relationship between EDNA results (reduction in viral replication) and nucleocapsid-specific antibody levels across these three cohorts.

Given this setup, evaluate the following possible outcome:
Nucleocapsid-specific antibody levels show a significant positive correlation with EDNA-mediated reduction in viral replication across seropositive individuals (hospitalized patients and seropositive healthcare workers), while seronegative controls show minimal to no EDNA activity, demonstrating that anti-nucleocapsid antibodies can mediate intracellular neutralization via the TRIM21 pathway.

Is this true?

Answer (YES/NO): YES